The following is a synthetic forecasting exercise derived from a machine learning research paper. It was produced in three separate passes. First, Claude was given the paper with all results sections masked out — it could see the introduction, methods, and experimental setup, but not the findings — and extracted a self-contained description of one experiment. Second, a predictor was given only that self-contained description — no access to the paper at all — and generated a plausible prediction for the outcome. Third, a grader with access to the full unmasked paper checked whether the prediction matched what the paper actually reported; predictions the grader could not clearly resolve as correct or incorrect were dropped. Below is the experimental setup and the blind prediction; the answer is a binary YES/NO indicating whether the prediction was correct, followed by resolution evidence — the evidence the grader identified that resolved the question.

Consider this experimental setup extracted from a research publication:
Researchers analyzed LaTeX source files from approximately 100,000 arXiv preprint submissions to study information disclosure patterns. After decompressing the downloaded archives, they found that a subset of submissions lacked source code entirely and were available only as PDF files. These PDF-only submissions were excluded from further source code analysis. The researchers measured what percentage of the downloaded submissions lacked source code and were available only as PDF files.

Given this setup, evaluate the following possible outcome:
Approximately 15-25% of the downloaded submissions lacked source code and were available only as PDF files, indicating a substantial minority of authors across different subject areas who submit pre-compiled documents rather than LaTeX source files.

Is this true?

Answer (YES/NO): NO